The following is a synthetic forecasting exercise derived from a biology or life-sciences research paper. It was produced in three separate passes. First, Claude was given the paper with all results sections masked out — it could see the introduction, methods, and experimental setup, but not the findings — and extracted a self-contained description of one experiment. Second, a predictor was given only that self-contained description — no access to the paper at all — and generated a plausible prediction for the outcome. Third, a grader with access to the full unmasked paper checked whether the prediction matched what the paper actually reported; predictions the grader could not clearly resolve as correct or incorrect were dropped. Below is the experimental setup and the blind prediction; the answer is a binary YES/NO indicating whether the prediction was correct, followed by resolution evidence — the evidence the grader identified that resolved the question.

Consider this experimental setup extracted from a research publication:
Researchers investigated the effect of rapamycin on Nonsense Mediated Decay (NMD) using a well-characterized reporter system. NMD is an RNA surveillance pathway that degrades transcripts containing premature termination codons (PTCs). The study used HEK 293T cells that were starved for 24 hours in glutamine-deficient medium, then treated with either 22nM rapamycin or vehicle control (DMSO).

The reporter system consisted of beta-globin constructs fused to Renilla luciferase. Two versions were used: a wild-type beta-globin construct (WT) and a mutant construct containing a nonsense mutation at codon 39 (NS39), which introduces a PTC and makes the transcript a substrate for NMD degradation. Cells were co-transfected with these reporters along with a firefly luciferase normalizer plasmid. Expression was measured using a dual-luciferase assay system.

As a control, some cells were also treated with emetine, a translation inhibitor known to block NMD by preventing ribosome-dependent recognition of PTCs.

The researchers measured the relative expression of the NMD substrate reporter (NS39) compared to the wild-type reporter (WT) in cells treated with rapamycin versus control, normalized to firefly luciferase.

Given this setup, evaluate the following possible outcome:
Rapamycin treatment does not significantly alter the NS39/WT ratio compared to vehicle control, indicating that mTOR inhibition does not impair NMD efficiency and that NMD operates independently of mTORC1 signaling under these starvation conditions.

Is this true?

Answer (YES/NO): NO